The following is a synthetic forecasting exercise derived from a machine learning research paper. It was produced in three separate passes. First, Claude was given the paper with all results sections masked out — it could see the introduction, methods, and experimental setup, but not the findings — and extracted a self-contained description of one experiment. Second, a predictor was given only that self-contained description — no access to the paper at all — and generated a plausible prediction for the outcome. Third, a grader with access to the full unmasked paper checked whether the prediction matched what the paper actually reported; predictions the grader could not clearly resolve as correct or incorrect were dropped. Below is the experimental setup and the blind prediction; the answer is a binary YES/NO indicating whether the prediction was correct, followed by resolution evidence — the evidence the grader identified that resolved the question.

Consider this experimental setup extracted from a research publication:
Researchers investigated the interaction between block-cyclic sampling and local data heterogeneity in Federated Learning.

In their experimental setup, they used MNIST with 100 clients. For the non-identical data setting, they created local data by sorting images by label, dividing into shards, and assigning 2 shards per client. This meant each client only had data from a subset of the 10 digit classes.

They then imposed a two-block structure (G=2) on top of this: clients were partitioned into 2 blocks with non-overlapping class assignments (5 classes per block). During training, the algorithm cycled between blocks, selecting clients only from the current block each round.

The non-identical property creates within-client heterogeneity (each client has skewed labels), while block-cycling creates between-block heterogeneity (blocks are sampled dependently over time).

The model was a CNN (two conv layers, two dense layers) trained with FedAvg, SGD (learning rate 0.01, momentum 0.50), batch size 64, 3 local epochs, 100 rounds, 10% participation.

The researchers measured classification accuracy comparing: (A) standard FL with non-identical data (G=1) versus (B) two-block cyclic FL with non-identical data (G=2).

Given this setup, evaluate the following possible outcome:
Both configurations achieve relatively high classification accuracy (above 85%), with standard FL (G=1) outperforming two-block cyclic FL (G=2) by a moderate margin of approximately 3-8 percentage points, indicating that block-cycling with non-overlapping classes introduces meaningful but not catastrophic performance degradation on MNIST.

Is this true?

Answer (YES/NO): YES